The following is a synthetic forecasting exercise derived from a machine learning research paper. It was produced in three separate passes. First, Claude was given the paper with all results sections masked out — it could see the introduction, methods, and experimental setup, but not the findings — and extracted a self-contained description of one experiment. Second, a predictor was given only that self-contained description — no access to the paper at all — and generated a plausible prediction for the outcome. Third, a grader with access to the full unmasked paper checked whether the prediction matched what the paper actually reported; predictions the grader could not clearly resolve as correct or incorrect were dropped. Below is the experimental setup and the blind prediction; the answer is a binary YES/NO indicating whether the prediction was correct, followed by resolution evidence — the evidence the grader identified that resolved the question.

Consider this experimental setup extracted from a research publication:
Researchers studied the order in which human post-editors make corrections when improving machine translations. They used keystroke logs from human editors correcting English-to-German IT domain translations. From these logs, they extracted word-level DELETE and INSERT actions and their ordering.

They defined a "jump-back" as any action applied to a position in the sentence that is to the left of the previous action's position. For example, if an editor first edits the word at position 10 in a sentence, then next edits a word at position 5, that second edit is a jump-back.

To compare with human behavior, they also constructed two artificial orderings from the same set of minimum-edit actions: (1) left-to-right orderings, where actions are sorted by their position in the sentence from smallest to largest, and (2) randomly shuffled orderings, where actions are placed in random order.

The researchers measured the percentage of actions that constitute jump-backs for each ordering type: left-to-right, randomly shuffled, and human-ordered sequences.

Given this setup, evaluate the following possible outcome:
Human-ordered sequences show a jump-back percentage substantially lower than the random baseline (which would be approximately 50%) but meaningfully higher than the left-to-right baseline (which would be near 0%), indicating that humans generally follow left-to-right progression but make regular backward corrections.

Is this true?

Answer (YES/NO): YES